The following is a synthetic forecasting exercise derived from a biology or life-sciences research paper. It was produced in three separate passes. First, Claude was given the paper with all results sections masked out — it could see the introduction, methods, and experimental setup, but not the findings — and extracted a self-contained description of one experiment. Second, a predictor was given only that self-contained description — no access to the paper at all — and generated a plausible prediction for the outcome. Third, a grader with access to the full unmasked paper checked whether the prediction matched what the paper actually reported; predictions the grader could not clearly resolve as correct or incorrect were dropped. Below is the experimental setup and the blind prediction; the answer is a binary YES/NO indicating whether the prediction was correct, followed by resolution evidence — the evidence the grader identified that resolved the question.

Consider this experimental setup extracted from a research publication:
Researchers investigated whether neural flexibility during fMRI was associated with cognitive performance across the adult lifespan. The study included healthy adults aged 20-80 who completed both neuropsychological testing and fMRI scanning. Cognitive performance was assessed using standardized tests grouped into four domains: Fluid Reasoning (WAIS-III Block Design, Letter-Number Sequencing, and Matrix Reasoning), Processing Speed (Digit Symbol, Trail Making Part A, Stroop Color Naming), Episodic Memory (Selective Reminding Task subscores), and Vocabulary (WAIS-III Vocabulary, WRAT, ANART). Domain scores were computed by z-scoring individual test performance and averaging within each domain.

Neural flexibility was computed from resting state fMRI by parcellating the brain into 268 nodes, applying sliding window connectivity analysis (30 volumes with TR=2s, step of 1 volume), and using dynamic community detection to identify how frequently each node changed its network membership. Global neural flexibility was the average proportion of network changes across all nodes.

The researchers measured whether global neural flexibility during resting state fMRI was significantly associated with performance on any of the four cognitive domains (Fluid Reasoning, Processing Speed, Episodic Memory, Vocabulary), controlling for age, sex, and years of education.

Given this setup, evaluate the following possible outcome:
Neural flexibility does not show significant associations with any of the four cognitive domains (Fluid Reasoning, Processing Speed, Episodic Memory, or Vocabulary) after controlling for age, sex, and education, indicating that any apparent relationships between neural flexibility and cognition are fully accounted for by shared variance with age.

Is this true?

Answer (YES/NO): YES